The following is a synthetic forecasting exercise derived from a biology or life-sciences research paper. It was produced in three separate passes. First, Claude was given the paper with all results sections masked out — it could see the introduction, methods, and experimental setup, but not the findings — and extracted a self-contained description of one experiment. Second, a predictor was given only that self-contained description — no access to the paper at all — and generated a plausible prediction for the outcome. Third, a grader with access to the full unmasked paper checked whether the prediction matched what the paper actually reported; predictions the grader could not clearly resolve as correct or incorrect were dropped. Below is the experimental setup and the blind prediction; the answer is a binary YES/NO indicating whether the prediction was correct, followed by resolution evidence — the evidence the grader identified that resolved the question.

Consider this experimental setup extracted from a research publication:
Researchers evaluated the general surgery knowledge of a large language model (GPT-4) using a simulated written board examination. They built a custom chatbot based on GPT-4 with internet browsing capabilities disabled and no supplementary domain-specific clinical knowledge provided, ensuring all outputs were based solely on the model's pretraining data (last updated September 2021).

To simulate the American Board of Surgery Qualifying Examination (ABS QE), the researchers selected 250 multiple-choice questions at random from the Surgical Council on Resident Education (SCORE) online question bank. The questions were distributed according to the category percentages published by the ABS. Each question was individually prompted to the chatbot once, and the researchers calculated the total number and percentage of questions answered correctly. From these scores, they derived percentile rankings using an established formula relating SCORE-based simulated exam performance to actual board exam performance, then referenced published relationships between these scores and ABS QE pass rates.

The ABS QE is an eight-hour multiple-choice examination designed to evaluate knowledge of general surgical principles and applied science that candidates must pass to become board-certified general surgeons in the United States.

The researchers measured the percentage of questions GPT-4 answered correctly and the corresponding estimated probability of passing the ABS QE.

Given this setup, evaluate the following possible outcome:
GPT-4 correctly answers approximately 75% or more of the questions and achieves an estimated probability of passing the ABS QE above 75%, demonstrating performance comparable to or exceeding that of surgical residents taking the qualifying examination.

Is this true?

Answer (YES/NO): YES